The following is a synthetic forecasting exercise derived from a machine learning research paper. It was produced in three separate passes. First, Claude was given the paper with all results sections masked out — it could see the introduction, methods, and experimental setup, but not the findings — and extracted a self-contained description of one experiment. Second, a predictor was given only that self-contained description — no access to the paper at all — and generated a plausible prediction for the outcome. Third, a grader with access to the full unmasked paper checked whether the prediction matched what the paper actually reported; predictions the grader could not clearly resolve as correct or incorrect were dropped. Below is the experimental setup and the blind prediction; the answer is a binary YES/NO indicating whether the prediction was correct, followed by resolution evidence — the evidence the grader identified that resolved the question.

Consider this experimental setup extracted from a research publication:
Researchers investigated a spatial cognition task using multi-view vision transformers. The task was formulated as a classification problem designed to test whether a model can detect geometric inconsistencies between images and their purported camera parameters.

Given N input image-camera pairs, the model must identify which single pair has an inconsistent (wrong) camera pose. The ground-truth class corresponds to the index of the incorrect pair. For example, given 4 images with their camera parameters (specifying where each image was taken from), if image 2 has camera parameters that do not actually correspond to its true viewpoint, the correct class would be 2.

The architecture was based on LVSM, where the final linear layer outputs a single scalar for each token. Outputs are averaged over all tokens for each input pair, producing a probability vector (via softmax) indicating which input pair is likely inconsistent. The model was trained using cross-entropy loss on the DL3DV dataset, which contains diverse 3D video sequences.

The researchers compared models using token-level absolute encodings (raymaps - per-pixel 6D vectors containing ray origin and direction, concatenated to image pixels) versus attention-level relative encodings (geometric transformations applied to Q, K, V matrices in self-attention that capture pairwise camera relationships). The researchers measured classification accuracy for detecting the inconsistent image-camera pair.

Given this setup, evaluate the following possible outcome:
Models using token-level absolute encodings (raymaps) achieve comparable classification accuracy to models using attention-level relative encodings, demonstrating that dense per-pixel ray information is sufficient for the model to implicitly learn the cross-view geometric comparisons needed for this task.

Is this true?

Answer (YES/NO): NO